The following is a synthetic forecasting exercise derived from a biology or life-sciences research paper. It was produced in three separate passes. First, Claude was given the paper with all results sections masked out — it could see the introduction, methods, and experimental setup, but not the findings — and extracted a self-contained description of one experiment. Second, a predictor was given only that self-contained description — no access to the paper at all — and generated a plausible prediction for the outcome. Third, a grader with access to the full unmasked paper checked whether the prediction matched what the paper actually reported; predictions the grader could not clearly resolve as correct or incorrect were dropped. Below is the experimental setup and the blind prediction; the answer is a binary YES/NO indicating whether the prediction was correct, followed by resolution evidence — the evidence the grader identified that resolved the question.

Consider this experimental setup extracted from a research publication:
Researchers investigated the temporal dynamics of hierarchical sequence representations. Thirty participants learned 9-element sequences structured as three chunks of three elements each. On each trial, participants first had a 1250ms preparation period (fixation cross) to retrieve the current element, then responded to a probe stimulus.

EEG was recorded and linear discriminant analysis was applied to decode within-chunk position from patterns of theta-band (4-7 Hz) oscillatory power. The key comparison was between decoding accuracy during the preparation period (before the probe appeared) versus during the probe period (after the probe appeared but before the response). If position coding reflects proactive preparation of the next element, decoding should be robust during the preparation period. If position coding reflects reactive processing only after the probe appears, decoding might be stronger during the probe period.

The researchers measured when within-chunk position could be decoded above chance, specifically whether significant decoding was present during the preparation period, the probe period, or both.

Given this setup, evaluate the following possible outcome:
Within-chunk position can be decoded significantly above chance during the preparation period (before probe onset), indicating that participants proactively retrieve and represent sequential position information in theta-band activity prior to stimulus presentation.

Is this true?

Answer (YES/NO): YES